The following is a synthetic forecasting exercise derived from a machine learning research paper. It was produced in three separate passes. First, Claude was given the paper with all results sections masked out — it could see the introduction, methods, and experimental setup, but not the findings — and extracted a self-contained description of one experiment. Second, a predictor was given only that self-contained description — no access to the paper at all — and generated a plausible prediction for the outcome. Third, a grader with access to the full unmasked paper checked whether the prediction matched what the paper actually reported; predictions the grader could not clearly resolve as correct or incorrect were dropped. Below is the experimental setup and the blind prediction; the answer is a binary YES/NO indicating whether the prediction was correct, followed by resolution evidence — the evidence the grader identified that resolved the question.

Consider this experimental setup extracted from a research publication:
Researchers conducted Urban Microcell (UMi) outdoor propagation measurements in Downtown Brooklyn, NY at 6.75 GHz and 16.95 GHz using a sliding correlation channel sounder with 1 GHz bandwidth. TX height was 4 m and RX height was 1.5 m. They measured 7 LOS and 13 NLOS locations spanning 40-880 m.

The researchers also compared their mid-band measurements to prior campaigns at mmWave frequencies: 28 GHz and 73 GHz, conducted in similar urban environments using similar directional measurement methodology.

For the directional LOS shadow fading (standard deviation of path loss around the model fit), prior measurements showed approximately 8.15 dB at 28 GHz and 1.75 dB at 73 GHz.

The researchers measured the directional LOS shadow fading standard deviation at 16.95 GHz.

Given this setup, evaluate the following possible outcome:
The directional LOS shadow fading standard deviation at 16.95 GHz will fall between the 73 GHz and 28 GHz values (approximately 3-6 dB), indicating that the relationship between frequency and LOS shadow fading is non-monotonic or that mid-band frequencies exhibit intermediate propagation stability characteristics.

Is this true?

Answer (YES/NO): YES